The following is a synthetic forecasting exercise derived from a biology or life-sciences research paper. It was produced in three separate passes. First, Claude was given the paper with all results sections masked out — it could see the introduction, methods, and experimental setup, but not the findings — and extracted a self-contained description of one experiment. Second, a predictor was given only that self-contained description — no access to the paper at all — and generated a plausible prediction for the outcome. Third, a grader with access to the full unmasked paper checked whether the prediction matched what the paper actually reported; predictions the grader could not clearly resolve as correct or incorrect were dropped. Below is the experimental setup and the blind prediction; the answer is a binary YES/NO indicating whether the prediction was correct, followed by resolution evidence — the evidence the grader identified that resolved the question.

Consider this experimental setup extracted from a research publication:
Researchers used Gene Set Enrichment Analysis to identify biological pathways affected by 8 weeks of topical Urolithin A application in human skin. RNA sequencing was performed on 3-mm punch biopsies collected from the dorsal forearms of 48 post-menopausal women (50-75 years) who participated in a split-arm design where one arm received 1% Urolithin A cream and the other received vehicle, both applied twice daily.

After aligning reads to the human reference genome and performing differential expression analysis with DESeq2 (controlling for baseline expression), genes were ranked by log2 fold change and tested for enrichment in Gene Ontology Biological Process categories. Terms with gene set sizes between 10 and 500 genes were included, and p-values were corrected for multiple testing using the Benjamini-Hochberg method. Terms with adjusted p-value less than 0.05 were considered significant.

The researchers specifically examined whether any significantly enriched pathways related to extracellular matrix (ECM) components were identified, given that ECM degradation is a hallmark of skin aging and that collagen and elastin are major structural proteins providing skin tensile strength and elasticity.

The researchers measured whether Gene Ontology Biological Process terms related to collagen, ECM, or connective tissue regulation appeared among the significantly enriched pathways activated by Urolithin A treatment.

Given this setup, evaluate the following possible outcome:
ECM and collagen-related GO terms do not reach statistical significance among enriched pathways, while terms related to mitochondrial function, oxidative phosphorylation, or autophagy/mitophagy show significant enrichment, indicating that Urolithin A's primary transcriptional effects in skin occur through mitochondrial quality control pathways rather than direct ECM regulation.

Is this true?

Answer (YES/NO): NO